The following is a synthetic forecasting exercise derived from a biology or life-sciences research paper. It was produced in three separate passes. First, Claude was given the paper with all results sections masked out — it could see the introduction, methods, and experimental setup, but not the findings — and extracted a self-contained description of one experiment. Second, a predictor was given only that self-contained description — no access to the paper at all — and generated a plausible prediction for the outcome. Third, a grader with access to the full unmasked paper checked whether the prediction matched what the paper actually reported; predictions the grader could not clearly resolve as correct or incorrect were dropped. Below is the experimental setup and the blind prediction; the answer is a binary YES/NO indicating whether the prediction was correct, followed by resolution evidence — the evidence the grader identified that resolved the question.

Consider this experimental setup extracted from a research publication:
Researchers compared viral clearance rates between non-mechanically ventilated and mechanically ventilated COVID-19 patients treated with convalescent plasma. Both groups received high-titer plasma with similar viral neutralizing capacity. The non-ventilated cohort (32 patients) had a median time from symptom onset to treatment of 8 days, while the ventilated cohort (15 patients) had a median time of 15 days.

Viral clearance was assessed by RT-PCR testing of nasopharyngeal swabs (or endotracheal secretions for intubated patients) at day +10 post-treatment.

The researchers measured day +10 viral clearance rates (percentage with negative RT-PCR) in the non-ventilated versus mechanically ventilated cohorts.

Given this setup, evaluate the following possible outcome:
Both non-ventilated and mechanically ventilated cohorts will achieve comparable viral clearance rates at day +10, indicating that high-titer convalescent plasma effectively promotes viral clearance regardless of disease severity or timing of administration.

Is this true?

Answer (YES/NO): NO